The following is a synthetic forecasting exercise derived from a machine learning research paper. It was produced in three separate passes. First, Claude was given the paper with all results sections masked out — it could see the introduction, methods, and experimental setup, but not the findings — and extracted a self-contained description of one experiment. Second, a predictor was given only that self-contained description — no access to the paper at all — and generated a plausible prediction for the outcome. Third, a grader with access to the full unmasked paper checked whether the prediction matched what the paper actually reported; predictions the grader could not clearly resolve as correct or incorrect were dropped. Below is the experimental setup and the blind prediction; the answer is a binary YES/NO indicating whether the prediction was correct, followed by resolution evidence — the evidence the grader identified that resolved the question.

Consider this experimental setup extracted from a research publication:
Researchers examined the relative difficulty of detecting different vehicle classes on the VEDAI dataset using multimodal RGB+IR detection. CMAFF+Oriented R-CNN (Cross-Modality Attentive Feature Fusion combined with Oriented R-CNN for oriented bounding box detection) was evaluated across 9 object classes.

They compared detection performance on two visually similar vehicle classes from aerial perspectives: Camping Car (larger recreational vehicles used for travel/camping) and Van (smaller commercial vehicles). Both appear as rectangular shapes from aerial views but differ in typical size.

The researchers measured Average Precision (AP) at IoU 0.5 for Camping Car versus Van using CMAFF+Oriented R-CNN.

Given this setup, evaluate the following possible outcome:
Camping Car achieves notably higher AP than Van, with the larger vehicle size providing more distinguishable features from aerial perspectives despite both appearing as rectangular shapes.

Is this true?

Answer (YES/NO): YES